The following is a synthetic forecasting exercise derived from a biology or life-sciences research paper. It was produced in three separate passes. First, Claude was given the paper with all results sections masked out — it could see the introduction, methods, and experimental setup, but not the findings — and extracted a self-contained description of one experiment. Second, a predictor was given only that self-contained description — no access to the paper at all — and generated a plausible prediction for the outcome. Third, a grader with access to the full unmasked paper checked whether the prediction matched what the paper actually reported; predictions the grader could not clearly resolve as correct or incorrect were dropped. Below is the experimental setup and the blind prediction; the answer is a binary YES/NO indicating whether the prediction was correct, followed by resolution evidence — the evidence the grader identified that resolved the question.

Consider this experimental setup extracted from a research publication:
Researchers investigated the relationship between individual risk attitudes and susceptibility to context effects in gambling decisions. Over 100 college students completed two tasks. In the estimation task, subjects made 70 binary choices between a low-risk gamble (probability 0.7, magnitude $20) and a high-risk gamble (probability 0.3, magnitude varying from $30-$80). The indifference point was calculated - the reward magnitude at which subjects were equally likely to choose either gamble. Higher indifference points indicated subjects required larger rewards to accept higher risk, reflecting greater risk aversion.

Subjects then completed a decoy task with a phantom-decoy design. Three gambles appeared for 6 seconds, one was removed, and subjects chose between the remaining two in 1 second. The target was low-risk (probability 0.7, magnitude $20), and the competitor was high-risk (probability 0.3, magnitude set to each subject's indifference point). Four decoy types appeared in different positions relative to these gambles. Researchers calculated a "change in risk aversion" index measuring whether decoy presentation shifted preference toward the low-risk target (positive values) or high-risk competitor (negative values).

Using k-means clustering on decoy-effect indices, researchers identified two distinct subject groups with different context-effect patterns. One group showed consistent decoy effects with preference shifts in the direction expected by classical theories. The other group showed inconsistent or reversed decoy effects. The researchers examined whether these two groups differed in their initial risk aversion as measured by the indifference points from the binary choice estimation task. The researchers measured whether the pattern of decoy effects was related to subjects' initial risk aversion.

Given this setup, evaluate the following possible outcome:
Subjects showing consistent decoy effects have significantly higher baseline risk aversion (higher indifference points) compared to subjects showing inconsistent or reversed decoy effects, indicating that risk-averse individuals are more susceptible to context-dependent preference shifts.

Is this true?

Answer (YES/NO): YES